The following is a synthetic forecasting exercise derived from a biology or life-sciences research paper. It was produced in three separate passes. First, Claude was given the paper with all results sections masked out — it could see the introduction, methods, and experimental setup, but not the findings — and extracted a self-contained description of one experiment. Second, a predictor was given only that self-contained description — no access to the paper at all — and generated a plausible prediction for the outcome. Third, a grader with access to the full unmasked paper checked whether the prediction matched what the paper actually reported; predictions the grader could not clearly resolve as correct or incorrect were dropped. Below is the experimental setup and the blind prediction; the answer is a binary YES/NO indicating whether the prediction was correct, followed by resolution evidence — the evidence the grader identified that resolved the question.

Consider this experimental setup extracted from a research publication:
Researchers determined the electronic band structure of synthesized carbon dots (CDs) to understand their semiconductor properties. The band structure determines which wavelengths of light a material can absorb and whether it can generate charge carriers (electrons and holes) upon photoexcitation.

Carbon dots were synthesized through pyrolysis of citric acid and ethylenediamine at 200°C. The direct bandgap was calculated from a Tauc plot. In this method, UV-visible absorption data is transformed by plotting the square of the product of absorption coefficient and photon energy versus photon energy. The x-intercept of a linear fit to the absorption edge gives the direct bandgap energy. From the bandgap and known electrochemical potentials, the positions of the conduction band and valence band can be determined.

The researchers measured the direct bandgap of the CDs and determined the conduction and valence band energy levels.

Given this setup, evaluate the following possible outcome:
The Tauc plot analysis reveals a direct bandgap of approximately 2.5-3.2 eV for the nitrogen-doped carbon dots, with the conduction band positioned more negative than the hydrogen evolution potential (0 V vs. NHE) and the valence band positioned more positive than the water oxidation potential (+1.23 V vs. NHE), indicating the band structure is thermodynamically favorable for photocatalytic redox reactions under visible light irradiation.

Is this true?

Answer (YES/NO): NO